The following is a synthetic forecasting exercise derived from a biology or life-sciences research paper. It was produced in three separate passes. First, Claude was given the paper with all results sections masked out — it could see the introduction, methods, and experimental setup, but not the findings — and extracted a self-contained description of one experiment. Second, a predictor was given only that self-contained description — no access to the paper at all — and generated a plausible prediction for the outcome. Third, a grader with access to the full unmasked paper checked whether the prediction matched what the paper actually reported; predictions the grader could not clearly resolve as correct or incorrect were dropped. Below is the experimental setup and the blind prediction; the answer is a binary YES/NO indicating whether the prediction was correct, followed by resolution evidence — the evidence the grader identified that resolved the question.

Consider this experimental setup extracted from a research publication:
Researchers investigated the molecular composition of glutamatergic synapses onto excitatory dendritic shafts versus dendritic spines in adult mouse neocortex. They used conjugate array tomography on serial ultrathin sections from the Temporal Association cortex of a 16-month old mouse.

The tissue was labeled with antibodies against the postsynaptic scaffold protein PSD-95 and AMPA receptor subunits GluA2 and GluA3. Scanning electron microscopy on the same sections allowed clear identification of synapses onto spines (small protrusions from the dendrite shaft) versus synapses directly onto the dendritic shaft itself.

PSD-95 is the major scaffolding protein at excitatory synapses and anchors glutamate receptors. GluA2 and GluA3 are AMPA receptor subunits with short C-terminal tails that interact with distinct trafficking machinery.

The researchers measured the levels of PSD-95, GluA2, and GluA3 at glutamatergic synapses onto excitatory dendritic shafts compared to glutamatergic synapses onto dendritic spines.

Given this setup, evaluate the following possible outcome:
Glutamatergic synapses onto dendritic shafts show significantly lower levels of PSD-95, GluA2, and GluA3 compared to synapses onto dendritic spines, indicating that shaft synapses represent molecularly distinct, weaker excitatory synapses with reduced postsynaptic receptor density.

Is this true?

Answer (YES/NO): NO